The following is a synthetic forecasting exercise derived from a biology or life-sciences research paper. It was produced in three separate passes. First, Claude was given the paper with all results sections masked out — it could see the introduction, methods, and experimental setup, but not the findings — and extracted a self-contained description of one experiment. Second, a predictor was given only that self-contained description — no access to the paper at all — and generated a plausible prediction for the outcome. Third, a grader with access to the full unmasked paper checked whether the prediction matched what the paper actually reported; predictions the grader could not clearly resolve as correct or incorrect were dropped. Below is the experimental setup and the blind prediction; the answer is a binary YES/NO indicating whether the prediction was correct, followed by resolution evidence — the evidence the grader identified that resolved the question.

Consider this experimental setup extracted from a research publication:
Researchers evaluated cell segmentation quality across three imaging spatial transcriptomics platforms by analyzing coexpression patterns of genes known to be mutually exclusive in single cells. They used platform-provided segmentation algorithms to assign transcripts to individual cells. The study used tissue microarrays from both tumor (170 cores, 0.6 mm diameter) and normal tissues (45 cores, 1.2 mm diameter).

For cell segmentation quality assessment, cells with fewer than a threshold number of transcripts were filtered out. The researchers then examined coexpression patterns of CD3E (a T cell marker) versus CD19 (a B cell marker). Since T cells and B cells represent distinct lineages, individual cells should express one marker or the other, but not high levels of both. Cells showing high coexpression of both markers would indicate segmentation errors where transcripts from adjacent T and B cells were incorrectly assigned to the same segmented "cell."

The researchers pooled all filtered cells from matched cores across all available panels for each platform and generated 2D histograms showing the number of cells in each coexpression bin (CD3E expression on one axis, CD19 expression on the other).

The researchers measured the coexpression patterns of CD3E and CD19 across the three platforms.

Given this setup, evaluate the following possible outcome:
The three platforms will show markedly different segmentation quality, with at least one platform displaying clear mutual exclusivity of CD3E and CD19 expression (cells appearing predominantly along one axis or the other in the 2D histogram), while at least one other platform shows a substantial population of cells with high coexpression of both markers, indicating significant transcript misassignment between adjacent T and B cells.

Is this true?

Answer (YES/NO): YES